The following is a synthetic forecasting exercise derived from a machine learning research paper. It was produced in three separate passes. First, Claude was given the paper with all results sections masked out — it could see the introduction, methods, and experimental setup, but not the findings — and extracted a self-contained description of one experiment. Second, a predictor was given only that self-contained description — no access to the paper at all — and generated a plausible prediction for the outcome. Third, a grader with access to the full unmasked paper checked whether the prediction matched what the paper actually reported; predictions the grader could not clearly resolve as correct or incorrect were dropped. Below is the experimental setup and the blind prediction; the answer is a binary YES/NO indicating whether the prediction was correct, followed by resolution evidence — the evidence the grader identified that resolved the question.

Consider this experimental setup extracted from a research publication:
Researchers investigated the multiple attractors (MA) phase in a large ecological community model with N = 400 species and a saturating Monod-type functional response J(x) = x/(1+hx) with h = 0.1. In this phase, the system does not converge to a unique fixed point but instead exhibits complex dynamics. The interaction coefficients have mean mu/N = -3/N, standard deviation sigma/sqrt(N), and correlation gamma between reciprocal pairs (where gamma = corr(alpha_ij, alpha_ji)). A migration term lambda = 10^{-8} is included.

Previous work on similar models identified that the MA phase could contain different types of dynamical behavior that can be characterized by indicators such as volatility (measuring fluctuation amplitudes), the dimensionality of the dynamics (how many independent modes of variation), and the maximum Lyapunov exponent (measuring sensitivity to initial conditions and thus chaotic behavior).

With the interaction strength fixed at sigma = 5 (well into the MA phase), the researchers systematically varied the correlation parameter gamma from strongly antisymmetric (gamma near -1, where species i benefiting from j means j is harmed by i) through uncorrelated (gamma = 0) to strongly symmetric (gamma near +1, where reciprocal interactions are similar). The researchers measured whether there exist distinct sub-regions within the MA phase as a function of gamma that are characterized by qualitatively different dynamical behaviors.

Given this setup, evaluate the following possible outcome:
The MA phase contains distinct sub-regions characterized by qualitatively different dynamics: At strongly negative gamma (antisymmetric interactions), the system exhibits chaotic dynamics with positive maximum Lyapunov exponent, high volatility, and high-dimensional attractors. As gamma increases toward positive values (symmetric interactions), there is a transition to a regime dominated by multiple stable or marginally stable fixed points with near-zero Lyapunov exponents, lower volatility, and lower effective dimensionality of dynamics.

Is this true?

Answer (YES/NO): YES